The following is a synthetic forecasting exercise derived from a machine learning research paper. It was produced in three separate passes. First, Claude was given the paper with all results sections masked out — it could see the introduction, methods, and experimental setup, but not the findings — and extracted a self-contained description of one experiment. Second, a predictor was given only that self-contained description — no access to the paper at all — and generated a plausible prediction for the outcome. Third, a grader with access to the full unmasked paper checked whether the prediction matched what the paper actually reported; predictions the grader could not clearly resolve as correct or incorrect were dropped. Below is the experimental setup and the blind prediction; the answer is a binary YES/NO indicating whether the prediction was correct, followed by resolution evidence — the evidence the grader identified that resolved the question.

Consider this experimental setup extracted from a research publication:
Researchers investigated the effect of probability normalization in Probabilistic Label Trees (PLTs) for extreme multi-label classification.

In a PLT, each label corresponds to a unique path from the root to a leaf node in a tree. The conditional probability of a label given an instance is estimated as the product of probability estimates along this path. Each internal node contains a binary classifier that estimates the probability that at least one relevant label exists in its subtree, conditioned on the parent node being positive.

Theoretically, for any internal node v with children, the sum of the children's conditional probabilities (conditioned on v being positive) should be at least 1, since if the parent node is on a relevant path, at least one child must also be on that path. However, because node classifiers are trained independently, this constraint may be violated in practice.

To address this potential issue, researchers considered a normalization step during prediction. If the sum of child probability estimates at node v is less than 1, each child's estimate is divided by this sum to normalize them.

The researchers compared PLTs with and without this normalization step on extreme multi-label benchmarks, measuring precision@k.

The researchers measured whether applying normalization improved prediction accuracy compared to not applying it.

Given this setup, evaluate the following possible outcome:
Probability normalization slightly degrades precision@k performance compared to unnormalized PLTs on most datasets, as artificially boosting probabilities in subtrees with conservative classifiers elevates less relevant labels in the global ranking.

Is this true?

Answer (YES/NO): YES